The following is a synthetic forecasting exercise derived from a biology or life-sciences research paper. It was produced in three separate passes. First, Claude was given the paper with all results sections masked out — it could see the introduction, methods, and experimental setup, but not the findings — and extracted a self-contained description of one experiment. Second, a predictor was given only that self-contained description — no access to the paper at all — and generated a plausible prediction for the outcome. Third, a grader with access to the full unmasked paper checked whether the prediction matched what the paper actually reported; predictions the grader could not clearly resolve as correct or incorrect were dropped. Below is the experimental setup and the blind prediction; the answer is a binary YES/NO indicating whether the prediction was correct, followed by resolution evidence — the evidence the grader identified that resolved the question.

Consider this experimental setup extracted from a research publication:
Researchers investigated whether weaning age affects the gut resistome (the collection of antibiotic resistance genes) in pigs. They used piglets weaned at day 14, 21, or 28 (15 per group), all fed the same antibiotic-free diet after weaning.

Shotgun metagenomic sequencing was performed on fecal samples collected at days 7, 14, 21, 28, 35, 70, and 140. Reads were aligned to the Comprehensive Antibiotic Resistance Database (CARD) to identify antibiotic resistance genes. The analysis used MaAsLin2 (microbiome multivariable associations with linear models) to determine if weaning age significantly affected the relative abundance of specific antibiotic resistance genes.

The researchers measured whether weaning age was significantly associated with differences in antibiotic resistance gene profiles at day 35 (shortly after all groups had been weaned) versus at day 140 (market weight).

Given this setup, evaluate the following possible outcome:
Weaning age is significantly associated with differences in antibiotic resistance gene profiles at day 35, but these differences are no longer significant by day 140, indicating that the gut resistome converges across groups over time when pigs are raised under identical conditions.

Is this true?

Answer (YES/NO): NO